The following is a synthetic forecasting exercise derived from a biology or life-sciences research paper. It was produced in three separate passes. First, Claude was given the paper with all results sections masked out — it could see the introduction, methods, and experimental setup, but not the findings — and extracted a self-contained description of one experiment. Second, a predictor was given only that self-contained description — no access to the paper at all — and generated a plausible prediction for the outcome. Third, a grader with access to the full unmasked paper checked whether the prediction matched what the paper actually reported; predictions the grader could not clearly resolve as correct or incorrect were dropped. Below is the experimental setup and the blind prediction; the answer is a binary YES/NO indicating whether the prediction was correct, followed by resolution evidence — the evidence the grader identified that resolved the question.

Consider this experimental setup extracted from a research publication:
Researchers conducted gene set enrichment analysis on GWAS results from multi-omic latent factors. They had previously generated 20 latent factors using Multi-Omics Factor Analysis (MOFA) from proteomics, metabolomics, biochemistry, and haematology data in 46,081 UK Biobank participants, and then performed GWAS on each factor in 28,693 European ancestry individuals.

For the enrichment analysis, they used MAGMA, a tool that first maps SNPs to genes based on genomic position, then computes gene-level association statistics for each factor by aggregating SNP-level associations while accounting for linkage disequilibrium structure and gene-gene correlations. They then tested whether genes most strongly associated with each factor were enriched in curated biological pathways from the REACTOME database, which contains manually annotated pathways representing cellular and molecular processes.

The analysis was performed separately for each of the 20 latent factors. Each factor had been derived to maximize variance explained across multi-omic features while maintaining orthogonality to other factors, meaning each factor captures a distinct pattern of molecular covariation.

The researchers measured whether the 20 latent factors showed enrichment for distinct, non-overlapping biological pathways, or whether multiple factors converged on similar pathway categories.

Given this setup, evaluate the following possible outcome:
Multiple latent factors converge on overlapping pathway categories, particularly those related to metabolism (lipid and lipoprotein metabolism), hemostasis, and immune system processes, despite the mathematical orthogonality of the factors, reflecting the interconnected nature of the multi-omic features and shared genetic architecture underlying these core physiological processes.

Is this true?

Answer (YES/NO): NO